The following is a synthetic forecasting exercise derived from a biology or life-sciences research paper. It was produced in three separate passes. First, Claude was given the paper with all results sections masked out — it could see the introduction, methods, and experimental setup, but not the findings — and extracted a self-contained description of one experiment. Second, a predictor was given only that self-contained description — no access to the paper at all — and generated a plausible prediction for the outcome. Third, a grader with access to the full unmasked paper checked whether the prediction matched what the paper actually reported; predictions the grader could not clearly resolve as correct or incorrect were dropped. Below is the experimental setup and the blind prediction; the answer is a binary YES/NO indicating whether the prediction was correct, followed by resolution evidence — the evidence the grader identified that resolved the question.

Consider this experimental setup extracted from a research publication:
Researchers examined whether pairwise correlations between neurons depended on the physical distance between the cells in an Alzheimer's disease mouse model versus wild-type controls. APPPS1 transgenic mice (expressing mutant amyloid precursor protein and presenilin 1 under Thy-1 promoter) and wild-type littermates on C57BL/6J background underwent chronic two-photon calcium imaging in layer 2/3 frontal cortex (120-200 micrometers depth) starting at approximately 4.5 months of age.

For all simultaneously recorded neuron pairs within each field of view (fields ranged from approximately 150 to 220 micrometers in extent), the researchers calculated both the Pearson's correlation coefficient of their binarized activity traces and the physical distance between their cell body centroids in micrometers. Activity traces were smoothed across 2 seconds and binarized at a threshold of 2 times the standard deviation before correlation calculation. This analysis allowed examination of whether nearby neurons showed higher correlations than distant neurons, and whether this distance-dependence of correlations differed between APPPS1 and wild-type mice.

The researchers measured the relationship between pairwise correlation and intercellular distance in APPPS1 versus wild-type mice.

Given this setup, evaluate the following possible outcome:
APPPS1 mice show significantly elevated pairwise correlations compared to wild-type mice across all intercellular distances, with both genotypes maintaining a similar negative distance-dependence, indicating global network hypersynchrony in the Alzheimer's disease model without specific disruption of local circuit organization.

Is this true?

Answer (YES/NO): YES